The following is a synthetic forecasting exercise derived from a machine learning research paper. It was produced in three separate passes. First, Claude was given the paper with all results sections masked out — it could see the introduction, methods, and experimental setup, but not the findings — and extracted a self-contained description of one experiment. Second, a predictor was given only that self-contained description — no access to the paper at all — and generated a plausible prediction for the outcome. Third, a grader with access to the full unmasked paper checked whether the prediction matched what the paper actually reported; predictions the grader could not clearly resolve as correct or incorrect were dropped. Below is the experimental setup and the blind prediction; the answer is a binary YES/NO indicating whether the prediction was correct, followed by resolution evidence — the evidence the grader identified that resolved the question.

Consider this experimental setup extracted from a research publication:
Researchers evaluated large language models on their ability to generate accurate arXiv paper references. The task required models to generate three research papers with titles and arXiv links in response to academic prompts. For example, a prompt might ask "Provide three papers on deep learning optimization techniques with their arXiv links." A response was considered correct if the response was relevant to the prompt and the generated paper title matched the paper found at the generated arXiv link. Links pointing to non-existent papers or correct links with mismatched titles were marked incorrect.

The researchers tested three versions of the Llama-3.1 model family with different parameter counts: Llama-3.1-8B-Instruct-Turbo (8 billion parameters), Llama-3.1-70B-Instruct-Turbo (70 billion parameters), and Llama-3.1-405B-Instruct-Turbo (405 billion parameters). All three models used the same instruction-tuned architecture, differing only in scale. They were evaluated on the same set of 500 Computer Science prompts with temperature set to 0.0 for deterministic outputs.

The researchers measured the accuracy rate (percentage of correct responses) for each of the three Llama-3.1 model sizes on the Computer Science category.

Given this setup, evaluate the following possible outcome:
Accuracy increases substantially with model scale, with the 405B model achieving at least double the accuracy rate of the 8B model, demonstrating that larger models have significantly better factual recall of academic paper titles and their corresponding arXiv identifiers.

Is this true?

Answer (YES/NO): YES